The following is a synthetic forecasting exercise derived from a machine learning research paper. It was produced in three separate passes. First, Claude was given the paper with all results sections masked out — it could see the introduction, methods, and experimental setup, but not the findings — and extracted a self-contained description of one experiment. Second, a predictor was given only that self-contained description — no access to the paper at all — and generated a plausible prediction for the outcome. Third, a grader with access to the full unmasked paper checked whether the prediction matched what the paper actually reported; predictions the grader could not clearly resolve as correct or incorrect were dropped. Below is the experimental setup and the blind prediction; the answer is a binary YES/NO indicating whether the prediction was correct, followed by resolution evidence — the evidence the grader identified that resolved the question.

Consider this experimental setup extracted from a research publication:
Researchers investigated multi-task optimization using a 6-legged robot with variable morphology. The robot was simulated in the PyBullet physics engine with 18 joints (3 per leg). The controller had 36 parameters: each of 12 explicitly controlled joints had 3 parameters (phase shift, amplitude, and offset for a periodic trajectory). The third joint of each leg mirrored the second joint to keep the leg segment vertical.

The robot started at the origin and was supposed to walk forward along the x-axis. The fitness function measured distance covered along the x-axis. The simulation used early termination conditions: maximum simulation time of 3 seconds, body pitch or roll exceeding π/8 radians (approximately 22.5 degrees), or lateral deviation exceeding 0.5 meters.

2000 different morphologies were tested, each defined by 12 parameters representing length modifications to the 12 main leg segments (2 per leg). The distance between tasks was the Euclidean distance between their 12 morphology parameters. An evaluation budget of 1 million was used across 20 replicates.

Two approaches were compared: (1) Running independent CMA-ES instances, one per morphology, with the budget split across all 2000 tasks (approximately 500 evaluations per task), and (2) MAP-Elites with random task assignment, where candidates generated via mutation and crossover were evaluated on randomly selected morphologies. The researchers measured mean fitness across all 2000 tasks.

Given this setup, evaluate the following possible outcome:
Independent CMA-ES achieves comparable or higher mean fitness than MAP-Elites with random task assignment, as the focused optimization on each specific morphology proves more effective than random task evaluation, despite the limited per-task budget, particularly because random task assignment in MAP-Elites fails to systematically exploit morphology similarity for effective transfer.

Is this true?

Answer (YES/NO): NO